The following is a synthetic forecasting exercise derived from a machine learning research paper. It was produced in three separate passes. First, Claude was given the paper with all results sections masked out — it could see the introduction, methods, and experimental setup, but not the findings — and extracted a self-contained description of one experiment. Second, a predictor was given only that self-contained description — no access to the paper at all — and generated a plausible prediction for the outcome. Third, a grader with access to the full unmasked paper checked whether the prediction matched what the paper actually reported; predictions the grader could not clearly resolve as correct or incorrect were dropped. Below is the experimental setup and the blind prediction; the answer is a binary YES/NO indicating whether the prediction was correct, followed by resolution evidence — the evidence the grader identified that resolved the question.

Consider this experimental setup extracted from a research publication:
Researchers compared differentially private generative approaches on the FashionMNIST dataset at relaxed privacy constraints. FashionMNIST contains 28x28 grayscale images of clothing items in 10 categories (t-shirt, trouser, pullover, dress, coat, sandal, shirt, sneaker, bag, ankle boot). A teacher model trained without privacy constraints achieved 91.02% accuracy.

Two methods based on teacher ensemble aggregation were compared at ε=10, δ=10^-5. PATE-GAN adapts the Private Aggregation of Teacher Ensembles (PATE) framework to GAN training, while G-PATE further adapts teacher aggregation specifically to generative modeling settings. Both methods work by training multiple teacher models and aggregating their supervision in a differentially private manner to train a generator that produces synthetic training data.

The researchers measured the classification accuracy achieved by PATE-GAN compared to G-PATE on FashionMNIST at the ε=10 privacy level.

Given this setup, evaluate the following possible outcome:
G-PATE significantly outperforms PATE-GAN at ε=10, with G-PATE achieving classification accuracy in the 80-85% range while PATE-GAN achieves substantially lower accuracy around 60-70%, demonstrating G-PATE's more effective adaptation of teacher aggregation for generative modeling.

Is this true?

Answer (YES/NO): NO